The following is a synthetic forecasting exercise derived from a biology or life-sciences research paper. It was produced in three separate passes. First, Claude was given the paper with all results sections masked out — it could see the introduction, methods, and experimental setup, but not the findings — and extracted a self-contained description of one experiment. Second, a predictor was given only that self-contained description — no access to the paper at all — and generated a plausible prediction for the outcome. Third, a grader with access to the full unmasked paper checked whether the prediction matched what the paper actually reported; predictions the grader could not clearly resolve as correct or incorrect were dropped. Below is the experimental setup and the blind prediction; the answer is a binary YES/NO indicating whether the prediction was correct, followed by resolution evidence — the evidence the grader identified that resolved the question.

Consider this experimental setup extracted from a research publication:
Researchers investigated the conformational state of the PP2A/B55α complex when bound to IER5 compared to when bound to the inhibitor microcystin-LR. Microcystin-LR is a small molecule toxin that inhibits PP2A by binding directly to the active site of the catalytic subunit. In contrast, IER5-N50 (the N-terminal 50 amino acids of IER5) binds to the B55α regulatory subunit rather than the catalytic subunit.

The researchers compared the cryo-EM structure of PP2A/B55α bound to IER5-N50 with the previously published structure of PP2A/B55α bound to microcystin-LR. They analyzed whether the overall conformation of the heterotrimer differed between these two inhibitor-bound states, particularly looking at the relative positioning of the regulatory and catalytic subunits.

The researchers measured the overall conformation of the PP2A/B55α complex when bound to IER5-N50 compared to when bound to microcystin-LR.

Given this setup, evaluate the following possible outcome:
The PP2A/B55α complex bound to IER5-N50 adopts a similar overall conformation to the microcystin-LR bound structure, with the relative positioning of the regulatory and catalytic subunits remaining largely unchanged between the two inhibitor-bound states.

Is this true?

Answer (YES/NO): NO